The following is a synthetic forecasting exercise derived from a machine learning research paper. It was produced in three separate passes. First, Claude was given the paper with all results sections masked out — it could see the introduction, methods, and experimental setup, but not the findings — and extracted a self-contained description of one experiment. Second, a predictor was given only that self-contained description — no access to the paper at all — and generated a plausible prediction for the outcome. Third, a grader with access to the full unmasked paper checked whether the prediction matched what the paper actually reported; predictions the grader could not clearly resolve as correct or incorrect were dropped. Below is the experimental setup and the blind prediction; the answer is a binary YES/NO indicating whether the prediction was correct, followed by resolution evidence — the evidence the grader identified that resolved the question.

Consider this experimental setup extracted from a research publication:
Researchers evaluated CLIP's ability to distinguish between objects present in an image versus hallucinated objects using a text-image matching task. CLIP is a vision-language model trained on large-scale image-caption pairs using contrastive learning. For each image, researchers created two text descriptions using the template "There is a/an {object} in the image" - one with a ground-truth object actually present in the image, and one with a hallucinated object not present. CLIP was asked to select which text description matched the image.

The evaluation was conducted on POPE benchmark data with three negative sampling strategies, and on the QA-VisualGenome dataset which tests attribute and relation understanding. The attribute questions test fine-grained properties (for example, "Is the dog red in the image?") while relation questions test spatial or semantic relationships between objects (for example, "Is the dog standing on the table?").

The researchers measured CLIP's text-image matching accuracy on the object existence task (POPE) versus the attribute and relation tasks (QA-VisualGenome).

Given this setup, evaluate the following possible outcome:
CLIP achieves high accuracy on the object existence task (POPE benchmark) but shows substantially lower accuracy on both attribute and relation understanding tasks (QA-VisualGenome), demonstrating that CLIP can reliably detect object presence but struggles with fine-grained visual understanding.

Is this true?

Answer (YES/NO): YES